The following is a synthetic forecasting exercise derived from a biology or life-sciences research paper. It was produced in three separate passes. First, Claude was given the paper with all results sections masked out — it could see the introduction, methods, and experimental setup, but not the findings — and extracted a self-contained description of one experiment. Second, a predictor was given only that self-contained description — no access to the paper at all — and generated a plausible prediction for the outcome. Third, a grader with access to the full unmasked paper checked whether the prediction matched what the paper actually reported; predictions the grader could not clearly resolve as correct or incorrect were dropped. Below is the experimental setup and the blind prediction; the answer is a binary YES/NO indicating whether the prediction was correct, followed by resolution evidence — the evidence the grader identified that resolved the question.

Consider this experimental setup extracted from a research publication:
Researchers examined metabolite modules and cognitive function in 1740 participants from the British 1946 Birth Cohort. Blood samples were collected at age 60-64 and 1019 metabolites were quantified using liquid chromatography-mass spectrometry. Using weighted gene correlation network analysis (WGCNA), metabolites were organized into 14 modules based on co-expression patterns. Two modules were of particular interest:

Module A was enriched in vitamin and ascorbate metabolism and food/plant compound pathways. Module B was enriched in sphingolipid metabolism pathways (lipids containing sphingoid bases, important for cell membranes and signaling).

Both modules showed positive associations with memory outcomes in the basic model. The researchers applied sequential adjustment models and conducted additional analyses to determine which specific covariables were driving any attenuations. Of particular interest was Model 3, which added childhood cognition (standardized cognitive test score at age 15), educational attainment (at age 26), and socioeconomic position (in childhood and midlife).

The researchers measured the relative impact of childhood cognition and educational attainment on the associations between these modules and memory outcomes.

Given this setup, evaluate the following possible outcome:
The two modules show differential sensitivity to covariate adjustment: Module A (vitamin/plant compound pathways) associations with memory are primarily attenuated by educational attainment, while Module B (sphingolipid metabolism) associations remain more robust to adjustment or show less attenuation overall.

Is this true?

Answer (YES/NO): NO